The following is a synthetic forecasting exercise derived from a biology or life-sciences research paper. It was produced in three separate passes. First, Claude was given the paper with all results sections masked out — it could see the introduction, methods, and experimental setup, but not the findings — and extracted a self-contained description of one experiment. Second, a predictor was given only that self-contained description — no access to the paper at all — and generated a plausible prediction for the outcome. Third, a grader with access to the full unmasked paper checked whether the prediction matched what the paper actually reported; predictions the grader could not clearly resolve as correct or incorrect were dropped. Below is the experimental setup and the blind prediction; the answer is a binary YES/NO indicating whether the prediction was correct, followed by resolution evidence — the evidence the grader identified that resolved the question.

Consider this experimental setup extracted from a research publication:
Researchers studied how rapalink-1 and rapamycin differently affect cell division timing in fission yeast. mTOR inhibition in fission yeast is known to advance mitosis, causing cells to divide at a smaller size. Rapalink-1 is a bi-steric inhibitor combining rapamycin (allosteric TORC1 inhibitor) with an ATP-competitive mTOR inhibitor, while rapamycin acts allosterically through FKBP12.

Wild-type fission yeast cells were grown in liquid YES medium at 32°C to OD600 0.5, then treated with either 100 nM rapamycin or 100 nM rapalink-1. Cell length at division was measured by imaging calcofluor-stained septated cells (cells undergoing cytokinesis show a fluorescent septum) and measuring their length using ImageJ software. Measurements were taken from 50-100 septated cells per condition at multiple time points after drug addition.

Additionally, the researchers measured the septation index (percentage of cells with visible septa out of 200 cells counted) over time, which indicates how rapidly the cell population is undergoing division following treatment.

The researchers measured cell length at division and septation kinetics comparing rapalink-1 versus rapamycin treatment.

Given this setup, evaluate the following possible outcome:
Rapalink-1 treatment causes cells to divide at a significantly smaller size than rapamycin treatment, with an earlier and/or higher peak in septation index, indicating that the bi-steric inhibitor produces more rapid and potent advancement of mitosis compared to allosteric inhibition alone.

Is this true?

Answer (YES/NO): NO